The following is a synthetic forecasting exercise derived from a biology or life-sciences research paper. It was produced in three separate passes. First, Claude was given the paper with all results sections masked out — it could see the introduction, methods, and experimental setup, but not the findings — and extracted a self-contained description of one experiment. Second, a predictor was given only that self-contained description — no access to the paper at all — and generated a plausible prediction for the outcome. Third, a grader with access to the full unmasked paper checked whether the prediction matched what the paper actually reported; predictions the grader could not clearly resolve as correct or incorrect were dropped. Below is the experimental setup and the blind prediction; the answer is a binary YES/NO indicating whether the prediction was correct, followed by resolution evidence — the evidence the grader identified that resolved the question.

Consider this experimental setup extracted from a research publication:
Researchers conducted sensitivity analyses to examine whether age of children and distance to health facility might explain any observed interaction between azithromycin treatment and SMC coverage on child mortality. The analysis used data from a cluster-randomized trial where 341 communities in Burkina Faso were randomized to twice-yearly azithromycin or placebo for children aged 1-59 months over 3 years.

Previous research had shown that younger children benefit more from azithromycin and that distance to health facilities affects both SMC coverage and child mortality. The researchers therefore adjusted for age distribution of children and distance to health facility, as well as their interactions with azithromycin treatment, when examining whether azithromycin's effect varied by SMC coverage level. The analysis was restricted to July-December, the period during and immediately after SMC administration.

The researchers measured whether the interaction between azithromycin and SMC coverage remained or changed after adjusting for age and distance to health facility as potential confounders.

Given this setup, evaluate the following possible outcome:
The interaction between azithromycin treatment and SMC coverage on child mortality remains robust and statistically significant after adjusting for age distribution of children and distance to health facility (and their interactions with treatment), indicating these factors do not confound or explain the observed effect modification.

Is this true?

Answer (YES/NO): NO